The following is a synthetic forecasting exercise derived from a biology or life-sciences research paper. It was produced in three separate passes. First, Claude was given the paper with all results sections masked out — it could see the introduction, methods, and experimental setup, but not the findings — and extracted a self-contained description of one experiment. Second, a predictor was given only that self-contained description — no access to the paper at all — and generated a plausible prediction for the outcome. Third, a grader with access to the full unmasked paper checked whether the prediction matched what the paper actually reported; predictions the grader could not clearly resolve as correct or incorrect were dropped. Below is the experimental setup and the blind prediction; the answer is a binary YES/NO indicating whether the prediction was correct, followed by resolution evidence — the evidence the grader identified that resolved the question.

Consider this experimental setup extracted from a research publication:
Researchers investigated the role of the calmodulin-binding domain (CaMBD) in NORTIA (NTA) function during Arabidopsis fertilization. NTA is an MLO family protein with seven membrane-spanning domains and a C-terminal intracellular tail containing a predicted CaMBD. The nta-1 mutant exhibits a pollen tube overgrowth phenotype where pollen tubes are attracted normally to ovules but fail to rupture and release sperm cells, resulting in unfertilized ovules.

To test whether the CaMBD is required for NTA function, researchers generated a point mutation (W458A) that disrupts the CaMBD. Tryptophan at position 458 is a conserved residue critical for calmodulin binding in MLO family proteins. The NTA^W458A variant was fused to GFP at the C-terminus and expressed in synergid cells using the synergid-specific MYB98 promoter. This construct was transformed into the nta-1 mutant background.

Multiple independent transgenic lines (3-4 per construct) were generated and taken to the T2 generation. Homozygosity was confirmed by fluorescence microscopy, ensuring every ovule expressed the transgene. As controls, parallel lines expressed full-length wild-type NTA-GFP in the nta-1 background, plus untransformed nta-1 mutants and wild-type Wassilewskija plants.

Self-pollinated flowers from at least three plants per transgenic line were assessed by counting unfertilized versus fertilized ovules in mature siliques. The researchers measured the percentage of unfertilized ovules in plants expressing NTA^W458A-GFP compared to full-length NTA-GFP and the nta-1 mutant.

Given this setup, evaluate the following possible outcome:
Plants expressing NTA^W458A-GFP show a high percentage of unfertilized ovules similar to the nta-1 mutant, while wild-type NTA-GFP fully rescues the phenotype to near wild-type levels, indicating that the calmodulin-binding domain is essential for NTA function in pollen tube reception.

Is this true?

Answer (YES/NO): NO